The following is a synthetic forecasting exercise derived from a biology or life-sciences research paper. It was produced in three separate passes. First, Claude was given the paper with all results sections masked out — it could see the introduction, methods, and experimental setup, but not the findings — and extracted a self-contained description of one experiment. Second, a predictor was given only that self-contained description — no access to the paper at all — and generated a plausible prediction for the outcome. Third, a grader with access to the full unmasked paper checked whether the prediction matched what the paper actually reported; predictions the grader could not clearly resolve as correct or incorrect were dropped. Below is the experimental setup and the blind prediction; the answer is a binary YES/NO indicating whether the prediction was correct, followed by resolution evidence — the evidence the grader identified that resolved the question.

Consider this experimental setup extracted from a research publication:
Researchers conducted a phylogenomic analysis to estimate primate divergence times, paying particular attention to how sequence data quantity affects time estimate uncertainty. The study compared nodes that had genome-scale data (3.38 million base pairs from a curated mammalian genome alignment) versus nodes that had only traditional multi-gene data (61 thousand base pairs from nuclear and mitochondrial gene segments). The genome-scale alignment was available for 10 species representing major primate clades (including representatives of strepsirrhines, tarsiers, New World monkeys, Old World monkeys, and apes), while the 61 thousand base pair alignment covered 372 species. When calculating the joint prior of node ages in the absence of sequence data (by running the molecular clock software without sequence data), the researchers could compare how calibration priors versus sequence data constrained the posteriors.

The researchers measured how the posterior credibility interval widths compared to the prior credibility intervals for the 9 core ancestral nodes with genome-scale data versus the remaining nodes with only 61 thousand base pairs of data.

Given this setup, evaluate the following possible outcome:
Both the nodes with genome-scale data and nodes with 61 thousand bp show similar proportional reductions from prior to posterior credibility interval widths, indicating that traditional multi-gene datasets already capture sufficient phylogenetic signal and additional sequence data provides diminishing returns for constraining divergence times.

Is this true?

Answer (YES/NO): NO